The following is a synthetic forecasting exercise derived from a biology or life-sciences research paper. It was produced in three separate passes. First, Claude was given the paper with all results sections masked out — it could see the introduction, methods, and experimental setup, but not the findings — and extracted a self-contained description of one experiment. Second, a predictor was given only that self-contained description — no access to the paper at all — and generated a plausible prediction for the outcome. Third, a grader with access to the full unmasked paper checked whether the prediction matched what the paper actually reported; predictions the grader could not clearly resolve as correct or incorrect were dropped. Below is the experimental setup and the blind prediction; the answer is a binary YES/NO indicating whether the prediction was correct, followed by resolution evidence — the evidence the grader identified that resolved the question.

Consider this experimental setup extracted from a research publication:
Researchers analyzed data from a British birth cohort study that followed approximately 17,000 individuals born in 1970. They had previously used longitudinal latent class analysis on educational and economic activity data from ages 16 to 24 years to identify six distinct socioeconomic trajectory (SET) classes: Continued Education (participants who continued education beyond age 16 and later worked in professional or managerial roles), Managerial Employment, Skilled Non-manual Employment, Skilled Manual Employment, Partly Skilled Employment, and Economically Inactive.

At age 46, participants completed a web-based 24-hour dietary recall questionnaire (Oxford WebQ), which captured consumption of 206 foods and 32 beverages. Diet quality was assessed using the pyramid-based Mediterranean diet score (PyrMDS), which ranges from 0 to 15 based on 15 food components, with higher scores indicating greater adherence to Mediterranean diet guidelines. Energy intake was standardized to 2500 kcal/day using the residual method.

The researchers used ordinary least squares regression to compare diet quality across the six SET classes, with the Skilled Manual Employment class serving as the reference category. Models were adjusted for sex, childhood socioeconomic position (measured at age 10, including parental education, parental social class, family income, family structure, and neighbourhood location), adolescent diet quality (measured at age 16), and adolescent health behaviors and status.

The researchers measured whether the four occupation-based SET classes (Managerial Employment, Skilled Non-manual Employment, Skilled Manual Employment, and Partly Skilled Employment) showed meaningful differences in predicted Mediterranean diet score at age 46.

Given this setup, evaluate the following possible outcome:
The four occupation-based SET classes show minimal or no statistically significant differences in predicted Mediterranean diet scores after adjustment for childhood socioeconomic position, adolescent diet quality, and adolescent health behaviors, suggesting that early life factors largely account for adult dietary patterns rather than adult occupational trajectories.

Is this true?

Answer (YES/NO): NO